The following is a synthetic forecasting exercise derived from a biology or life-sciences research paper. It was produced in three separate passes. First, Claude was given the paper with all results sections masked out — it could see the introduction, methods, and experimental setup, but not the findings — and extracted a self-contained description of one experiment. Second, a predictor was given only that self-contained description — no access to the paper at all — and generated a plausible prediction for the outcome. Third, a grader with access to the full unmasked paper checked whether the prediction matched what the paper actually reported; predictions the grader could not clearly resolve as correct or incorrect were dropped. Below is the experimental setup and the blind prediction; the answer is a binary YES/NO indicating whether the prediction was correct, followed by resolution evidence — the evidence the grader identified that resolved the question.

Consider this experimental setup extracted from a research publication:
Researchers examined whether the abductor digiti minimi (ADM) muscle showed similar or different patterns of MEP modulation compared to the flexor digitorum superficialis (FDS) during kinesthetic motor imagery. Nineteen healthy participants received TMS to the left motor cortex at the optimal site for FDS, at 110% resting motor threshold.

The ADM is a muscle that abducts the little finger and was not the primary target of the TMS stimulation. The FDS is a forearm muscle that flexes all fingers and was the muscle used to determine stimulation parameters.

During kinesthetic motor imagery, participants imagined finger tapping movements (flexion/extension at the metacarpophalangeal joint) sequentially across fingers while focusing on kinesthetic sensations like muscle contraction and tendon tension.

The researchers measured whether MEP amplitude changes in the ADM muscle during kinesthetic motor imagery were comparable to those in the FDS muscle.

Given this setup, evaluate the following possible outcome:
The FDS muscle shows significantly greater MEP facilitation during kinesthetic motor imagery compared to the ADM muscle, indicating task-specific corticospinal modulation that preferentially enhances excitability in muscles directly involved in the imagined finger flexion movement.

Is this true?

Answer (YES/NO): NO